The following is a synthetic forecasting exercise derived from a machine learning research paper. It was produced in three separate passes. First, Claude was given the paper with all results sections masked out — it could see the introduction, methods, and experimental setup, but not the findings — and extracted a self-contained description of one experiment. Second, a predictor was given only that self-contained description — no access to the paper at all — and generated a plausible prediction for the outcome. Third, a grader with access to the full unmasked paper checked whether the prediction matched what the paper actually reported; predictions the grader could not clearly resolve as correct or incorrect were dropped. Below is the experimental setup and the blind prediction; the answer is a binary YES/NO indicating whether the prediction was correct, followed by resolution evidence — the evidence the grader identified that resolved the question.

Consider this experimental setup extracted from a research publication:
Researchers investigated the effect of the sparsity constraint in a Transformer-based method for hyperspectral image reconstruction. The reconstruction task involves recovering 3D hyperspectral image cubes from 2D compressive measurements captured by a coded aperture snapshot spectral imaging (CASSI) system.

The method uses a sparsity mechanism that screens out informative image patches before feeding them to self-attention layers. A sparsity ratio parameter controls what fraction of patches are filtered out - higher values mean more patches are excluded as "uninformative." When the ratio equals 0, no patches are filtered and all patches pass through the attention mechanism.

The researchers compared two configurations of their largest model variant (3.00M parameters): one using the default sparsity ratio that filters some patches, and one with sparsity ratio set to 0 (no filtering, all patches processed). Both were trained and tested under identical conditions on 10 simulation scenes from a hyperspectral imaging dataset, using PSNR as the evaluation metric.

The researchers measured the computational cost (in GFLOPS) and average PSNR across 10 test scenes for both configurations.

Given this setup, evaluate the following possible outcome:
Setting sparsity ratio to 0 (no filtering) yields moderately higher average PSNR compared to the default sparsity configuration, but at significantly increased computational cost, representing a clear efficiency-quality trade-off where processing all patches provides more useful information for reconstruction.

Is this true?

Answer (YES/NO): YES